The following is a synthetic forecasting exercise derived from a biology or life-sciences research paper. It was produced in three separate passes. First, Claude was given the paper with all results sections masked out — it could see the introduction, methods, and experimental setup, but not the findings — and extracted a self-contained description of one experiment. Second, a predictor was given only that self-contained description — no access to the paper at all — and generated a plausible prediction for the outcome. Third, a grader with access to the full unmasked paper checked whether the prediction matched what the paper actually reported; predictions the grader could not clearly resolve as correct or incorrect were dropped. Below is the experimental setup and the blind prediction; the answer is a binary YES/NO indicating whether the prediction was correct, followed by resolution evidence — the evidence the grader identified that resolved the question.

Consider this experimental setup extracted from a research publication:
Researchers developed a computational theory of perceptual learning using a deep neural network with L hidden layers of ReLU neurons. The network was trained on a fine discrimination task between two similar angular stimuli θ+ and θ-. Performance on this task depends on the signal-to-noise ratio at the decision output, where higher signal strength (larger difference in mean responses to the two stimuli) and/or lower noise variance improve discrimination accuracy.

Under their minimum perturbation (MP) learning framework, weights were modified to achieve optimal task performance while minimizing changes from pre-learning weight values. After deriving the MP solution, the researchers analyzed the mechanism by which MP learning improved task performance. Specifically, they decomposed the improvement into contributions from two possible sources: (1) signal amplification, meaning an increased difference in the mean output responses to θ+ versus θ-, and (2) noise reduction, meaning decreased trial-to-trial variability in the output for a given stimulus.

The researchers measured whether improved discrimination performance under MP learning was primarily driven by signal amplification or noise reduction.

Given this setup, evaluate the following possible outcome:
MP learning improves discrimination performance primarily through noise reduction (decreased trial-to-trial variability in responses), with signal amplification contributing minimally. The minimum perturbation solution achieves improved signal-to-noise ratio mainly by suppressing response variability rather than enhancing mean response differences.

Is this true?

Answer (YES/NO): NO